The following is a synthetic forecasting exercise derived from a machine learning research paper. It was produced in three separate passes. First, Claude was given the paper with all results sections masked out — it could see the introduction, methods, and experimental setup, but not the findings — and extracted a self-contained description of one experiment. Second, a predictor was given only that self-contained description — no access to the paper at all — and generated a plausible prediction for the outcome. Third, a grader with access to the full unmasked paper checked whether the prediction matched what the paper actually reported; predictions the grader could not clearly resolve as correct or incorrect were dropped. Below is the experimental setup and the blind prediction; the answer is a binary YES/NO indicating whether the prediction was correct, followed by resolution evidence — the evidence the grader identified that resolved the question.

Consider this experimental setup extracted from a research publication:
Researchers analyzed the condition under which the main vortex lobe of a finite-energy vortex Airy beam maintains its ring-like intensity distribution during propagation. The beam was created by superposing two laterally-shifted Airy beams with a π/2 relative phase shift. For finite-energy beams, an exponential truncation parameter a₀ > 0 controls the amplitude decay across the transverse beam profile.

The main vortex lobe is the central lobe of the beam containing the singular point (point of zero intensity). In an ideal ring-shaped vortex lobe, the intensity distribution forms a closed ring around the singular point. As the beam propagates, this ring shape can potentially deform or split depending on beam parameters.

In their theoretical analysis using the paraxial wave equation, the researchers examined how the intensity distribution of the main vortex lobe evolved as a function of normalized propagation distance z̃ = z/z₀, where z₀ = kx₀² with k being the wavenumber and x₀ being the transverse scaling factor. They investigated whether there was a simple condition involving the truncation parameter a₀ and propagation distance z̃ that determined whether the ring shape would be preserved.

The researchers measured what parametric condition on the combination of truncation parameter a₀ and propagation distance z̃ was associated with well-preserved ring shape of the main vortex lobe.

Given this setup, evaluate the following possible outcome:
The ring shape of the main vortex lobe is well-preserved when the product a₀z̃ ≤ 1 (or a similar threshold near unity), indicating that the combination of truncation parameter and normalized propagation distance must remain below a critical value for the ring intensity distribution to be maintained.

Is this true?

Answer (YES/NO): NO